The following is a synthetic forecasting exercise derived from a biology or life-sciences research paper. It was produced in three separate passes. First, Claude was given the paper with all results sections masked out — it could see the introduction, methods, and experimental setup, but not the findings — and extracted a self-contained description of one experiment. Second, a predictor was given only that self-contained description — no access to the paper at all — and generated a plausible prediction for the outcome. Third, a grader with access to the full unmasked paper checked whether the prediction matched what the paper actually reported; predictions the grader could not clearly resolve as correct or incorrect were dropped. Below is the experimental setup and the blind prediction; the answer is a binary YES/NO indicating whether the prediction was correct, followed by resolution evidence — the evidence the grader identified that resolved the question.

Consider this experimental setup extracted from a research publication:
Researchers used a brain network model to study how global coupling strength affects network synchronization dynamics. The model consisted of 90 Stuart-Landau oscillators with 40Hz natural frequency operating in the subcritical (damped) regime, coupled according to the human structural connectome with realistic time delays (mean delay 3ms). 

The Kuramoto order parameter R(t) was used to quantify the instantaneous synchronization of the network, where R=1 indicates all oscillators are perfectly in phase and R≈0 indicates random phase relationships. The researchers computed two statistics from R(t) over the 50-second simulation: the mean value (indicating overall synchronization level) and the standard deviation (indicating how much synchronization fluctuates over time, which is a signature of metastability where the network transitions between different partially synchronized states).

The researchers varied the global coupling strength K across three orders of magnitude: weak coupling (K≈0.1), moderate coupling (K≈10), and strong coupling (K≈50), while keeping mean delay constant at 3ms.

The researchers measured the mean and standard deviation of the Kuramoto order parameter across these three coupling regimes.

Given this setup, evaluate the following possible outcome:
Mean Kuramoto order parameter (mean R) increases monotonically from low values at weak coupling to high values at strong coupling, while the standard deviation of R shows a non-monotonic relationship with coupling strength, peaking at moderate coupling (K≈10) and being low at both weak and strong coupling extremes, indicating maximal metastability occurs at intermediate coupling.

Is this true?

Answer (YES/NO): YES